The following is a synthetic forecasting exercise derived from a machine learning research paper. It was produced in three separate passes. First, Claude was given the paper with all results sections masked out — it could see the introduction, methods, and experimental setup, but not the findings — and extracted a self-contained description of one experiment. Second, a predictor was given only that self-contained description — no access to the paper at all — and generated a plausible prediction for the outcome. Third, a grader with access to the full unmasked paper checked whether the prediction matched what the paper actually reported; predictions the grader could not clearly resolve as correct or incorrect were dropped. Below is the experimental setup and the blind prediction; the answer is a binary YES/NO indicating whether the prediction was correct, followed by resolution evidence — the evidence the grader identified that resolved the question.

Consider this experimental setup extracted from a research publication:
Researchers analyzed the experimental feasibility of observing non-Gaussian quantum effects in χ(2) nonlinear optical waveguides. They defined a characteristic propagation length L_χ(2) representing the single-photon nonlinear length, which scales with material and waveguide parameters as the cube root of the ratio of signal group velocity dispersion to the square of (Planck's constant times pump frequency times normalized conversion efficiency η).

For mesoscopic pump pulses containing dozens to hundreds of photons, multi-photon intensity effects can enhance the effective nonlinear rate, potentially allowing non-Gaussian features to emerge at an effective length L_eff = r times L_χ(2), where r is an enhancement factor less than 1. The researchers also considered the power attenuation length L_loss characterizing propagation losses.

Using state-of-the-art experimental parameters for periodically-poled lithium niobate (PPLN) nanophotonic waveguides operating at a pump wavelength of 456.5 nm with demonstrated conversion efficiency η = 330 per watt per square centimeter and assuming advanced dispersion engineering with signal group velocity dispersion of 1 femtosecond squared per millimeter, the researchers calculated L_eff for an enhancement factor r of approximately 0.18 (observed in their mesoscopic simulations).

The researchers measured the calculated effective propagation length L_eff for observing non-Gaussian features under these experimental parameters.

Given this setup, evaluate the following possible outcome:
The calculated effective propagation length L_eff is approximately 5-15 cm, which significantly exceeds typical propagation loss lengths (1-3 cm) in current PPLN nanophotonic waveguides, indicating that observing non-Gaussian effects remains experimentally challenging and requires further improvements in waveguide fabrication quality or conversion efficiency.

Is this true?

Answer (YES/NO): NO